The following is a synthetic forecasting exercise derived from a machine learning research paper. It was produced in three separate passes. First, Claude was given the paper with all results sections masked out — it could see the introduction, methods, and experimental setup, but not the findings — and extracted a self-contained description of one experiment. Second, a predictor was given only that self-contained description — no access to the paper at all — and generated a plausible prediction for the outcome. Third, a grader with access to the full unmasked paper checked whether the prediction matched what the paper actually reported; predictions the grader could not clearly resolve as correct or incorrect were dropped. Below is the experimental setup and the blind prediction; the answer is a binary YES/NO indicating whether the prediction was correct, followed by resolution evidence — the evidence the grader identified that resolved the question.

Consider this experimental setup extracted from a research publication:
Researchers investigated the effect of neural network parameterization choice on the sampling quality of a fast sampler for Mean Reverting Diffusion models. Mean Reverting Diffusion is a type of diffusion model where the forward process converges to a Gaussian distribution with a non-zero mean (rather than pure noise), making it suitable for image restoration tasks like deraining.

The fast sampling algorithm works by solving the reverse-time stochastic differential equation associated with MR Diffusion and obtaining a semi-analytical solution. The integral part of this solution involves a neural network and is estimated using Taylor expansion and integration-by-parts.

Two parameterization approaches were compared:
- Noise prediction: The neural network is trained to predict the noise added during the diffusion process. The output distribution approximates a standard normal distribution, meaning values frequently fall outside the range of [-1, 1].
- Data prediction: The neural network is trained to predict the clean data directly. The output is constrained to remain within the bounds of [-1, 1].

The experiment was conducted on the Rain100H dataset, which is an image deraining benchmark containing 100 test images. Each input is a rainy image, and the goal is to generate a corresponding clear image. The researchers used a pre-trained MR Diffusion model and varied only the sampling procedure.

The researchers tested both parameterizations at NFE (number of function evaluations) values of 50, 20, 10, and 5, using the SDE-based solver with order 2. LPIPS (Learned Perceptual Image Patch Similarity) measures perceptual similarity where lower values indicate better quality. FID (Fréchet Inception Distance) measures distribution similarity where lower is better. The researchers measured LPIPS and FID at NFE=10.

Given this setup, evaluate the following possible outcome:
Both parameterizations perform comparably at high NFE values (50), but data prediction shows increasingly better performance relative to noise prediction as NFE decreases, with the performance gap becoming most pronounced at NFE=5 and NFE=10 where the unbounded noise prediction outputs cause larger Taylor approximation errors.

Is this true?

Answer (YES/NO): YES